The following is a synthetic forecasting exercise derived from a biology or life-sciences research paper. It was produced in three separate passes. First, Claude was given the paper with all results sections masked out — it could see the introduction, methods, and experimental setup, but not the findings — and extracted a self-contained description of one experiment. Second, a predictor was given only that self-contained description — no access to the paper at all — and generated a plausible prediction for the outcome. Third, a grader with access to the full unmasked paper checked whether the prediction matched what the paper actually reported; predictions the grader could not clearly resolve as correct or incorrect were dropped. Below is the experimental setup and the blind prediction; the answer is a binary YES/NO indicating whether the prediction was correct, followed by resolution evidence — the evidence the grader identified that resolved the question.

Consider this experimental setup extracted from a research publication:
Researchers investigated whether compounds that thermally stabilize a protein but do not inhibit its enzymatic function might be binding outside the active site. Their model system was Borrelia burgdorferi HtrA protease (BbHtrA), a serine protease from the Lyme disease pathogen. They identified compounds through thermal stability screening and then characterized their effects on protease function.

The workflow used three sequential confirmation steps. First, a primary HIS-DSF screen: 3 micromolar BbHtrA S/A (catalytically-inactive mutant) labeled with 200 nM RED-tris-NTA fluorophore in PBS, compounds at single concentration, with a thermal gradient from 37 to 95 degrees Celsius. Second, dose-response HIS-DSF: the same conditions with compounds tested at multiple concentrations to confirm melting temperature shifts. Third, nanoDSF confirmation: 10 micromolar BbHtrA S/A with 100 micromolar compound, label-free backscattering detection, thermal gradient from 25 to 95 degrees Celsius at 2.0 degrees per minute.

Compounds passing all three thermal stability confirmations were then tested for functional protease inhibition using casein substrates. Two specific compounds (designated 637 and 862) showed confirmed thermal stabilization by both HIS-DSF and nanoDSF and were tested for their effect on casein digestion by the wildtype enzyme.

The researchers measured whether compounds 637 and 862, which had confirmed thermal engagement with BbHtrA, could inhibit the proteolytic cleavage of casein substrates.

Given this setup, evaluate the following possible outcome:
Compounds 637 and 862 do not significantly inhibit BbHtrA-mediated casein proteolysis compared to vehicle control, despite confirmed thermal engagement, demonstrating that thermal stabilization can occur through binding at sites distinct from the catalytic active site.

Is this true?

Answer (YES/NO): YES